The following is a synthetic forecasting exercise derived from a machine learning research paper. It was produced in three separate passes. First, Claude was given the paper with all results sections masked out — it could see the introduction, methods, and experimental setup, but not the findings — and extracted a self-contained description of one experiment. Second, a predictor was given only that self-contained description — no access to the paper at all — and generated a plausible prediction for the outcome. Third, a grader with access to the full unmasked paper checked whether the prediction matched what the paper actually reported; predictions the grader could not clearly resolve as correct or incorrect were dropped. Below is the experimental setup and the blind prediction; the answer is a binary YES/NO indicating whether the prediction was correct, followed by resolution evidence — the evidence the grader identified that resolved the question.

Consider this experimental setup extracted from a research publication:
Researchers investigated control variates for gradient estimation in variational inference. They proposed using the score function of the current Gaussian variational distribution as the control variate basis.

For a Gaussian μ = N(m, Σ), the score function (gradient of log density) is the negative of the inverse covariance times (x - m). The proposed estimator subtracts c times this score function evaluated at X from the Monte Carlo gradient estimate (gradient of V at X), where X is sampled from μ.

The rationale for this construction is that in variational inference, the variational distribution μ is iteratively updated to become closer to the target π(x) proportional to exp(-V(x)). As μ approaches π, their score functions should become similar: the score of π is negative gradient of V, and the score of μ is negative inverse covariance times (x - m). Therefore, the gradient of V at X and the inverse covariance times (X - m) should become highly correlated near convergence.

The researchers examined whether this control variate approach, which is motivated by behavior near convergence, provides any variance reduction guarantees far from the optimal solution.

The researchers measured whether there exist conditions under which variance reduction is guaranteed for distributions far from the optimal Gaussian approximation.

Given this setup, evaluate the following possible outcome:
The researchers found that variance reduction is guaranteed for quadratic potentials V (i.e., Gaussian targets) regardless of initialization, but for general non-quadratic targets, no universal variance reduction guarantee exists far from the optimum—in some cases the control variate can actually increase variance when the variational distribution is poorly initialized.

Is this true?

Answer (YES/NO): NO